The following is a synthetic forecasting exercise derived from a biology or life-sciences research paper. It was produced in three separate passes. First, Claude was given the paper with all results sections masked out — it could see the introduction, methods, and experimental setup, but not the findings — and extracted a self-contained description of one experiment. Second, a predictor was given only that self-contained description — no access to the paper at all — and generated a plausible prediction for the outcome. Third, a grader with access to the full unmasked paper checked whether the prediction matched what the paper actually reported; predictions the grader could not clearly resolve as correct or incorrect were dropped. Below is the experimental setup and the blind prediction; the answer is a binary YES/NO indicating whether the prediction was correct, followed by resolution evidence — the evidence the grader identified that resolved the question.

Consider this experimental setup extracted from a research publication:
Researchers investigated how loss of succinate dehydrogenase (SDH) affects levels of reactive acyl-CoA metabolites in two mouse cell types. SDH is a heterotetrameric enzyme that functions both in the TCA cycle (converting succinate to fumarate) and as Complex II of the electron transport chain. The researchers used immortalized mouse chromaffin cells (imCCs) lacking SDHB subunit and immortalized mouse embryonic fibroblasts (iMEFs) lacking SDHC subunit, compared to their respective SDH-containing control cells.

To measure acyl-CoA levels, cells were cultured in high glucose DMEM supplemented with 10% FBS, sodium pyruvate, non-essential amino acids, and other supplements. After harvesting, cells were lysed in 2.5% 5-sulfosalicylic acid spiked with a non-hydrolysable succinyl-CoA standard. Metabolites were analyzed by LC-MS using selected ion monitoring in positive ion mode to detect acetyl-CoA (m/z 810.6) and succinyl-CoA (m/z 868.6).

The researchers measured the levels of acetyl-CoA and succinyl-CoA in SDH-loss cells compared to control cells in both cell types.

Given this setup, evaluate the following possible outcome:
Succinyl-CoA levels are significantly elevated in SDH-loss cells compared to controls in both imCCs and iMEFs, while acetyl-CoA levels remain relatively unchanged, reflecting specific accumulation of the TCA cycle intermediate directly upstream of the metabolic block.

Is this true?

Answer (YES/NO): NO